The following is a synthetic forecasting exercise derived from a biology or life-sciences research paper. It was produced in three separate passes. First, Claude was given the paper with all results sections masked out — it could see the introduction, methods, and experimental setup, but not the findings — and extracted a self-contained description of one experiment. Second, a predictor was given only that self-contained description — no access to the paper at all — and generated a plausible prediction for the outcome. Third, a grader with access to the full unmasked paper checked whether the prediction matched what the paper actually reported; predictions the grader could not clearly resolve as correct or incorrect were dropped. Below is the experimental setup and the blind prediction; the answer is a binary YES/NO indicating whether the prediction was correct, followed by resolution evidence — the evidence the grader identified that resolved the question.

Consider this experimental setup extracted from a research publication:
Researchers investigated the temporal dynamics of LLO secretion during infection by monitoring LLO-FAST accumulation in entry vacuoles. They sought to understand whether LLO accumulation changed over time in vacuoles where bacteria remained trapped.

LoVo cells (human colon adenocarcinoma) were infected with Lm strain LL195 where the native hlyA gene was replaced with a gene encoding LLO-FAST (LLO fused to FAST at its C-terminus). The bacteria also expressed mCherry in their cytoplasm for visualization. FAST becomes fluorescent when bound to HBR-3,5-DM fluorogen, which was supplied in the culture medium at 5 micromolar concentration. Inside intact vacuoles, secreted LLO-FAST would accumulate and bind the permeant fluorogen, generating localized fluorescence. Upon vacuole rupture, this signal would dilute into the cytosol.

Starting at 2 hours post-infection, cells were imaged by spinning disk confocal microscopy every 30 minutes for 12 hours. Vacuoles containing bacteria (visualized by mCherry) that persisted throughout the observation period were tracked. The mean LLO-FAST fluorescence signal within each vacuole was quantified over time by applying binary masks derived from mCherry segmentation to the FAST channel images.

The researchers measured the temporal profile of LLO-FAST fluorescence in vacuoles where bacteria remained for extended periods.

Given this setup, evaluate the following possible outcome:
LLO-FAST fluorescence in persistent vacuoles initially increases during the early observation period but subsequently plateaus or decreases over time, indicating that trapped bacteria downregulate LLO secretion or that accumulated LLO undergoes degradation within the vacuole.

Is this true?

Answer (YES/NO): NO